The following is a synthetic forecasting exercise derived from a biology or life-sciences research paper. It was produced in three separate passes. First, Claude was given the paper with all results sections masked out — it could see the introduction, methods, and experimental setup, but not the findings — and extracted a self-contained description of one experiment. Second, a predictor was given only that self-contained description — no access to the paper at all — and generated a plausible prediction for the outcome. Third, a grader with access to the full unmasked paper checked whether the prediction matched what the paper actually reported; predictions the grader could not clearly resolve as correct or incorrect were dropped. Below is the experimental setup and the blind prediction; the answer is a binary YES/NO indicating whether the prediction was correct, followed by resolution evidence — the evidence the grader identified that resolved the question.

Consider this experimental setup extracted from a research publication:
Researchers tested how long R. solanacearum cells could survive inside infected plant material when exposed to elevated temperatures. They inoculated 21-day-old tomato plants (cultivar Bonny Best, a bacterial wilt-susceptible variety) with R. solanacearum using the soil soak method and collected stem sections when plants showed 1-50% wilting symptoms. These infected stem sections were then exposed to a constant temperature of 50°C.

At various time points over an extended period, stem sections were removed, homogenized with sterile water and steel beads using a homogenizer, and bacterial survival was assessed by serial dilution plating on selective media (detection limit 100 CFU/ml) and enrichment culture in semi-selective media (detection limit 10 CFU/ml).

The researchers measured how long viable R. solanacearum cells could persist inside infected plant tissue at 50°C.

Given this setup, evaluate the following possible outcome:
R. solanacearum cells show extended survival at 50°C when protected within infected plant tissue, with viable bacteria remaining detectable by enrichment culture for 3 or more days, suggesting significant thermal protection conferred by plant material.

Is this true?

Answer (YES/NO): YES